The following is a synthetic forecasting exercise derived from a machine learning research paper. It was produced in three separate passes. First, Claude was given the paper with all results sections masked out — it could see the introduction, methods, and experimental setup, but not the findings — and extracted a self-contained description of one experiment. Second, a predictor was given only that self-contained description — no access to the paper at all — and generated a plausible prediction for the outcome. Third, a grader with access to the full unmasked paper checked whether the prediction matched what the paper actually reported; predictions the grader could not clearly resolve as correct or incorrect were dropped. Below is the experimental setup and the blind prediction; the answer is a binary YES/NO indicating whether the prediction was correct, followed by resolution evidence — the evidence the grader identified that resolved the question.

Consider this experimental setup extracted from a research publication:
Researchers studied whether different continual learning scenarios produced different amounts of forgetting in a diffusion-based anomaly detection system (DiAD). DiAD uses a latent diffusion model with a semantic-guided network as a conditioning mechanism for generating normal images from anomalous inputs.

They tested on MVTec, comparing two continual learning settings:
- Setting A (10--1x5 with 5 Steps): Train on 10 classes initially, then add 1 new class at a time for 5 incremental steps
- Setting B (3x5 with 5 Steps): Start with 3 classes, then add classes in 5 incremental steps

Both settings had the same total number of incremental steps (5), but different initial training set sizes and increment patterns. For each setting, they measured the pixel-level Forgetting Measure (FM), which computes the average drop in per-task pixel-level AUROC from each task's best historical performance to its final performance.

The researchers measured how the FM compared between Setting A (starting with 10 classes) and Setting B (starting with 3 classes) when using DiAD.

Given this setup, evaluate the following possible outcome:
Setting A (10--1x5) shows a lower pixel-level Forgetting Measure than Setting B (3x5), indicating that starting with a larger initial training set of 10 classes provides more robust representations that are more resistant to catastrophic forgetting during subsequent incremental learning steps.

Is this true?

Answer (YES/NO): YES